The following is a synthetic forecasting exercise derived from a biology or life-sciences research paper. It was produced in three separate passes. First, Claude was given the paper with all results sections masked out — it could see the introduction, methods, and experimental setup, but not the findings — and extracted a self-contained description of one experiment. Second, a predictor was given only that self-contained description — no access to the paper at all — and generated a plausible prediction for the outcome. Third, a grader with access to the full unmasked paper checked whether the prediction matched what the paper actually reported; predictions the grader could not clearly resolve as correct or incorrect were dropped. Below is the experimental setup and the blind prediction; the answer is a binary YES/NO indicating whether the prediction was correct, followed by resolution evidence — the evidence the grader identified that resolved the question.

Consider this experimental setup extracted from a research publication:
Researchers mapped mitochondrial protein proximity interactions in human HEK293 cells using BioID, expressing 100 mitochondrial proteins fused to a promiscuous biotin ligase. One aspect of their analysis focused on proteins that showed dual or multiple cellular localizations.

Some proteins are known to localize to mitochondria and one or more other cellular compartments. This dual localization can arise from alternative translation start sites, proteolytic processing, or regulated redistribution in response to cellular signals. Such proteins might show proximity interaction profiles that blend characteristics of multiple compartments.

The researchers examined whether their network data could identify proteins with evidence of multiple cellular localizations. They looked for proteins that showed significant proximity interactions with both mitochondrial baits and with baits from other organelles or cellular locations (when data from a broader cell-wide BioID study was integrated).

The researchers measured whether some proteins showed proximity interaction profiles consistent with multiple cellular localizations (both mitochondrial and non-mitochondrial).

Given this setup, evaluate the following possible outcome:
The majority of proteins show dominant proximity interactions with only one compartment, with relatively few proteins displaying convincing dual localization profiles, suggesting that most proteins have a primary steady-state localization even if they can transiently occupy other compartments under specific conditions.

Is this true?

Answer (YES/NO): YES